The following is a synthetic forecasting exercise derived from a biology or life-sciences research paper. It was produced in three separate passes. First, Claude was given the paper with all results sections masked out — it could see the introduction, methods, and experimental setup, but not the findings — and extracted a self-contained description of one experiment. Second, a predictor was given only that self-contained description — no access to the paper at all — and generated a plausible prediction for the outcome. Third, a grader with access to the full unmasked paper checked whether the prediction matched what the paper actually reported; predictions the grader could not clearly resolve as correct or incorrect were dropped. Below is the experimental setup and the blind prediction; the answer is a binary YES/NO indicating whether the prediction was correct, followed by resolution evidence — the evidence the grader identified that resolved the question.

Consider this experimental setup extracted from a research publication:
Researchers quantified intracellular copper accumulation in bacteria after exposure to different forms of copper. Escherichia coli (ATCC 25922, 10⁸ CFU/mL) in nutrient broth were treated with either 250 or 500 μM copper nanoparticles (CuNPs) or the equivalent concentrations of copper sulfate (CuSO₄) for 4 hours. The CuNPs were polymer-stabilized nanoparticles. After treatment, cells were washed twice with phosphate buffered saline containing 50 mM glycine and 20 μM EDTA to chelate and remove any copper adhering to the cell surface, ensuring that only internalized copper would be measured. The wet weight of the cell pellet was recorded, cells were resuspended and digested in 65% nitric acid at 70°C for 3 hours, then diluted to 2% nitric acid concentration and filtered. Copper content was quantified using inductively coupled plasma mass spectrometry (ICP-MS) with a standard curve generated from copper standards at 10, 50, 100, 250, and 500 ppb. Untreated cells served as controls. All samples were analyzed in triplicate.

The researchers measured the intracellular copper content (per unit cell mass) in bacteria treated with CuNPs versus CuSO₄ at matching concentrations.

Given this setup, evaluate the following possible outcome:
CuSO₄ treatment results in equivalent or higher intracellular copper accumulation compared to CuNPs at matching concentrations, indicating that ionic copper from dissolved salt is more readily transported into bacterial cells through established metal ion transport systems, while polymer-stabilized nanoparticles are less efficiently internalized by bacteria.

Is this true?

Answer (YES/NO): NO